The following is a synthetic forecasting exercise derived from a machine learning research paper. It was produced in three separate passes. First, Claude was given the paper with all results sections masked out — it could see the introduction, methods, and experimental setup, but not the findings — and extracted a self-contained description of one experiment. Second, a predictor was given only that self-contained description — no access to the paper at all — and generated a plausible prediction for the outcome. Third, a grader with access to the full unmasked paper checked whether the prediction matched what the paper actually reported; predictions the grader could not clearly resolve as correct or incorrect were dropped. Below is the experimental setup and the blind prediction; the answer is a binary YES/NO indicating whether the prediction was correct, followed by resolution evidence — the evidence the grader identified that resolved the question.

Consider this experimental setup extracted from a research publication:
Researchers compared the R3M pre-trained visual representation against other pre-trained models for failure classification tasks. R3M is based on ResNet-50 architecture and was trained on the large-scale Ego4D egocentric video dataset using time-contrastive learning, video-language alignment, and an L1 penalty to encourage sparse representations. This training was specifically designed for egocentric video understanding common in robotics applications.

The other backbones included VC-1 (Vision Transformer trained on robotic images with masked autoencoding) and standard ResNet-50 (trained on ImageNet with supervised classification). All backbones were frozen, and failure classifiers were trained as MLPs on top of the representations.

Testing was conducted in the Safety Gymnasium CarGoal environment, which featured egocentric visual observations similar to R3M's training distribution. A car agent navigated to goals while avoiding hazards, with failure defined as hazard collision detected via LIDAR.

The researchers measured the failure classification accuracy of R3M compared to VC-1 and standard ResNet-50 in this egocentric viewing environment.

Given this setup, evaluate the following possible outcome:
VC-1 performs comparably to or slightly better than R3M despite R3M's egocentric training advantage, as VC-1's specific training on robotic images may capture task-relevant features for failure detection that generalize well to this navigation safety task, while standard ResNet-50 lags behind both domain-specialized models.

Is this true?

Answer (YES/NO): NO